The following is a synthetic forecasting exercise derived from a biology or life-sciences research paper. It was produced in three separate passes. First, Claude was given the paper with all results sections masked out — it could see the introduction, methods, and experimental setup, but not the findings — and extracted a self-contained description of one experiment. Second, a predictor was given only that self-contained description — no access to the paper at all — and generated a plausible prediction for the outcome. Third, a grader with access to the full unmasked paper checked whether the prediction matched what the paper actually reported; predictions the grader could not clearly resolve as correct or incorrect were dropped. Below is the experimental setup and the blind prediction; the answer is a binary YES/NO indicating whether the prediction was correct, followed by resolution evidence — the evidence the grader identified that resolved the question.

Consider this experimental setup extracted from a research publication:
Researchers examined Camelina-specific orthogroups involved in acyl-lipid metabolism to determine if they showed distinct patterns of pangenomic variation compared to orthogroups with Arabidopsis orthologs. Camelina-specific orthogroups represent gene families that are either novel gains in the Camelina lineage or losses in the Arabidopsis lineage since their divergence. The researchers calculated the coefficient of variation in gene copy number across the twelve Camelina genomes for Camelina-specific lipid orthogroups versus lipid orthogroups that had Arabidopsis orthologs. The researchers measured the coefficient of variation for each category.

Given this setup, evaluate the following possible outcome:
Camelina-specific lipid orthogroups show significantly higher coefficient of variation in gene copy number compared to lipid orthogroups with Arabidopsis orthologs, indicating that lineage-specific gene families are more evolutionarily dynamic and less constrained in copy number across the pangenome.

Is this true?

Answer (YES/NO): YES